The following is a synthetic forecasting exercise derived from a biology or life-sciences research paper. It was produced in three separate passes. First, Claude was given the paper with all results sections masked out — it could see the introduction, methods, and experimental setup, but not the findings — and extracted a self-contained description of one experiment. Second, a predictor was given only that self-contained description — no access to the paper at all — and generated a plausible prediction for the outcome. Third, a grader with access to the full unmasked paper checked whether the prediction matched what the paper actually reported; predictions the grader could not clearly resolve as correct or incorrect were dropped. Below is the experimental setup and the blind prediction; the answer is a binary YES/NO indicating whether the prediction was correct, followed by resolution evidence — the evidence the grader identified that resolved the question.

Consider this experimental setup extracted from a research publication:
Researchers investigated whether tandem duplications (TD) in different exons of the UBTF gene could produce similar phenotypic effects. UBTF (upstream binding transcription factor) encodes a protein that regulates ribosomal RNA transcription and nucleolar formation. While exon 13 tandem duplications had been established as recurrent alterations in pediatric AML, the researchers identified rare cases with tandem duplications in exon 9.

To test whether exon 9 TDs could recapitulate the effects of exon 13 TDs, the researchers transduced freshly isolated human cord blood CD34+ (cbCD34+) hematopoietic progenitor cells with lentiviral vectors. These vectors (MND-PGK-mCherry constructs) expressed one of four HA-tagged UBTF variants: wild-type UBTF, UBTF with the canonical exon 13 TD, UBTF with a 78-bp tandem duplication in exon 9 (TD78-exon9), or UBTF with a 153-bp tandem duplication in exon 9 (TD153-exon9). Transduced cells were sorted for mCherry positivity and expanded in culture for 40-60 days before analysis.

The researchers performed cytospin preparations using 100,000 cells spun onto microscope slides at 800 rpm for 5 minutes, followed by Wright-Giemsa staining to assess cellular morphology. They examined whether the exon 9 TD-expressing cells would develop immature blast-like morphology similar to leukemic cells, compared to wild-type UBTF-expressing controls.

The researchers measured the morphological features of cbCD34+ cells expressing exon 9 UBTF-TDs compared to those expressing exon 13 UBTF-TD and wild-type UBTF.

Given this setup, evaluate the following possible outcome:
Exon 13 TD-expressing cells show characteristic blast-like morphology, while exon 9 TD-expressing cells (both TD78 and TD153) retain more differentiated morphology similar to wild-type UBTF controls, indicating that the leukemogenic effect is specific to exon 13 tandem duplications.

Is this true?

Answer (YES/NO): NO